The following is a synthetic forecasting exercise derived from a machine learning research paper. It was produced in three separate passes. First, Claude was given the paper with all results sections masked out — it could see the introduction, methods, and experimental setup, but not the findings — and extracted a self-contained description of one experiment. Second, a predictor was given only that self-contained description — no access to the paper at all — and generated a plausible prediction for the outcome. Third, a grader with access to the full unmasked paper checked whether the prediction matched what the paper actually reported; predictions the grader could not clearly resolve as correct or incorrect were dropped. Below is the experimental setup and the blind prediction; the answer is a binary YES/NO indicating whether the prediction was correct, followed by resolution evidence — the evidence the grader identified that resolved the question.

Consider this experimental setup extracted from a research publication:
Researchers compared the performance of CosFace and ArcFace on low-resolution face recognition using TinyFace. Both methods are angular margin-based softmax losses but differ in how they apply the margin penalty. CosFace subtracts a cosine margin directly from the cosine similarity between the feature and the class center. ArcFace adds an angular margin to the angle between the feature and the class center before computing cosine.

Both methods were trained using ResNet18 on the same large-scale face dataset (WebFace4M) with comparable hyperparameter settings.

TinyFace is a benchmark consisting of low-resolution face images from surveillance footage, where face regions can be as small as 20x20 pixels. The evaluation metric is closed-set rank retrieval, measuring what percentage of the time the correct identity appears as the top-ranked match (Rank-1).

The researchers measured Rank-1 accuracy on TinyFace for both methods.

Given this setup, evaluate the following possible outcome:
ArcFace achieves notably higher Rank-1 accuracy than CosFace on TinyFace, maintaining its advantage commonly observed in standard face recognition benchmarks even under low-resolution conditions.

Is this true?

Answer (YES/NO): YES